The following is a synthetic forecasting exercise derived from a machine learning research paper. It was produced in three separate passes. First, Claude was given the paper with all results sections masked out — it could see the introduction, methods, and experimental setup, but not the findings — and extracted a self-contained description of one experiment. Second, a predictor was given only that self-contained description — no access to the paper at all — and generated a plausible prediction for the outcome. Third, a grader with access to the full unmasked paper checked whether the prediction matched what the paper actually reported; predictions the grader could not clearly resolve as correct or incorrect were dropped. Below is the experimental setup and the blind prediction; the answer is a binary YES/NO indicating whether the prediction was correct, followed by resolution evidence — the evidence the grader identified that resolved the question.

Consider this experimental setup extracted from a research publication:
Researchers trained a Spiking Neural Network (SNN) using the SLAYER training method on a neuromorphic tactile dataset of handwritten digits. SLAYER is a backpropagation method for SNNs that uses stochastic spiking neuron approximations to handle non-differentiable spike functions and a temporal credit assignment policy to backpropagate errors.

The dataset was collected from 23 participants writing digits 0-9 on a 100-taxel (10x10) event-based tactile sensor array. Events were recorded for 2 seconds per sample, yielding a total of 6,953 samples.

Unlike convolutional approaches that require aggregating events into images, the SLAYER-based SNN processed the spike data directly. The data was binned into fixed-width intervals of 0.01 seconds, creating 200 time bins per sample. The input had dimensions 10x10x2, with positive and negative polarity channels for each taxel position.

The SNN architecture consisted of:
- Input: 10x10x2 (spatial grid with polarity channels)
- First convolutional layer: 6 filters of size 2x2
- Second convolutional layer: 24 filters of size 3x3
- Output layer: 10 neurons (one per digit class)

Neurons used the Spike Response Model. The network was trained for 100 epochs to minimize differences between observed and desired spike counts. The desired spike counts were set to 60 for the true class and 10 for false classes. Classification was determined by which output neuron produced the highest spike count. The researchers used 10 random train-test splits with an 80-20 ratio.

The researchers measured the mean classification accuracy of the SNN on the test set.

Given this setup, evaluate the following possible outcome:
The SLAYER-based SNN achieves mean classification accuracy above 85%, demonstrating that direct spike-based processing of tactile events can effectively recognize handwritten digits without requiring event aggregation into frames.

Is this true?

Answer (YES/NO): NO